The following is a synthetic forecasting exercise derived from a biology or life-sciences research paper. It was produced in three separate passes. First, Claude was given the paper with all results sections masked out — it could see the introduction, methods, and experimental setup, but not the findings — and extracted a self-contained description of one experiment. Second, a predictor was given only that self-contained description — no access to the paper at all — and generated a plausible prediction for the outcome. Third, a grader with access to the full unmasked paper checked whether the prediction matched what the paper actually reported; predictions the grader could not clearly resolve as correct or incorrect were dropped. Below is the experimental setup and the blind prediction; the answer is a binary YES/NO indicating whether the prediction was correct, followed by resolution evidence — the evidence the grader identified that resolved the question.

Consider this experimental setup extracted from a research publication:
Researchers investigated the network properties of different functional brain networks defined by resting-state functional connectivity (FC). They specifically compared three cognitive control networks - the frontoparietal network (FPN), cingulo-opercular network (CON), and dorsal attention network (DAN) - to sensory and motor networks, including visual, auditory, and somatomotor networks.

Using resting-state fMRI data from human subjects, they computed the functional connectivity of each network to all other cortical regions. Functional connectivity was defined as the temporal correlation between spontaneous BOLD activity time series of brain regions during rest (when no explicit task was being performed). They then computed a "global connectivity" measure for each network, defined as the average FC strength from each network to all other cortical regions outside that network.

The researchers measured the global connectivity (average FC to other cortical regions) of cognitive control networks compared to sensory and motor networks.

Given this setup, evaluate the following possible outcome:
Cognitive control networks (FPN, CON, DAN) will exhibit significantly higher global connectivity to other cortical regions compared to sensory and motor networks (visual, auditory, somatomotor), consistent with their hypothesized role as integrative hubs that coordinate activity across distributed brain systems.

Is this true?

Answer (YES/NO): YES